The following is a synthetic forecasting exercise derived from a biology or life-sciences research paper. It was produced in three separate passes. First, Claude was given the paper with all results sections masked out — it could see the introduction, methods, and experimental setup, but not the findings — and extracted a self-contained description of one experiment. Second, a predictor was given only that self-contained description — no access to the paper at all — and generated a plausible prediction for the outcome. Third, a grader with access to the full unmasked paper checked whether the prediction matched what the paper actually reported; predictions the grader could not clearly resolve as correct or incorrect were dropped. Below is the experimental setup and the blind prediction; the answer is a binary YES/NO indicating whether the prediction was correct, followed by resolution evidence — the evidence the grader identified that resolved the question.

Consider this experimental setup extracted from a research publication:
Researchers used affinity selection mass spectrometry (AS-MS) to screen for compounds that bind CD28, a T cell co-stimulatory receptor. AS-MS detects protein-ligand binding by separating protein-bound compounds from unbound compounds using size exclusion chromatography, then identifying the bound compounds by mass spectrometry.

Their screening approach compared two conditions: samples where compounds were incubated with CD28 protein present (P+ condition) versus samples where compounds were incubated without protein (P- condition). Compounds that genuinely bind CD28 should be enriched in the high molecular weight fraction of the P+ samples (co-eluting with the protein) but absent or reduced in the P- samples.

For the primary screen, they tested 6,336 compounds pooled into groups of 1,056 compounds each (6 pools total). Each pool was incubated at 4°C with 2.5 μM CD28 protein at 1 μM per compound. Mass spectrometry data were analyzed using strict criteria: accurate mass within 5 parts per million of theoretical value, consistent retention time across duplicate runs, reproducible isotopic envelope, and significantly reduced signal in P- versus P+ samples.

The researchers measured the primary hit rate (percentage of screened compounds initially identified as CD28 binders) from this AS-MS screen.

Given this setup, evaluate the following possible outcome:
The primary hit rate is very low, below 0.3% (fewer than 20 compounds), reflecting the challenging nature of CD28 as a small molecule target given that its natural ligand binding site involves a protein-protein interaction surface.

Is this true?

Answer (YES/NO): NO